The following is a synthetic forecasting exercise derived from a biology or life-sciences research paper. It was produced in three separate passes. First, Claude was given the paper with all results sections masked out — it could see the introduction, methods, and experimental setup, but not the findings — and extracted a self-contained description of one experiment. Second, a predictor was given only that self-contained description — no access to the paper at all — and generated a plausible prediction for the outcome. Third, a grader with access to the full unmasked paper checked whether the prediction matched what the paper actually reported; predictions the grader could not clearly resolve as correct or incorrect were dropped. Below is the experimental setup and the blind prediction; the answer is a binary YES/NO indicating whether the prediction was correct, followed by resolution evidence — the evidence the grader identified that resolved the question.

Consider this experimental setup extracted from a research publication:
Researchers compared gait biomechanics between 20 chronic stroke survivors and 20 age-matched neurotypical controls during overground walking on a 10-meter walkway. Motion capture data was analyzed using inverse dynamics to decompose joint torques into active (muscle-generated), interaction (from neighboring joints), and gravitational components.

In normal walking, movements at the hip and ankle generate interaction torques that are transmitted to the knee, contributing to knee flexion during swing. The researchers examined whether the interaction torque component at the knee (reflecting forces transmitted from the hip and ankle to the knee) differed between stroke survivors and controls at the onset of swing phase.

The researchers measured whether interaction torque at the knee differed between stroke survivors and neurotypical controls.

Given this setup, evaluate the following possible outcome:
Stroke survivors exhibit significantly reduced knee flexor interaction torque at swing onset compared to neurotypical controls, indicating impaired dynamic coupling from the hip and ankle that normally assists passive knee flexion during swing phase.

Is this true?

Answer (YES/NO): YES